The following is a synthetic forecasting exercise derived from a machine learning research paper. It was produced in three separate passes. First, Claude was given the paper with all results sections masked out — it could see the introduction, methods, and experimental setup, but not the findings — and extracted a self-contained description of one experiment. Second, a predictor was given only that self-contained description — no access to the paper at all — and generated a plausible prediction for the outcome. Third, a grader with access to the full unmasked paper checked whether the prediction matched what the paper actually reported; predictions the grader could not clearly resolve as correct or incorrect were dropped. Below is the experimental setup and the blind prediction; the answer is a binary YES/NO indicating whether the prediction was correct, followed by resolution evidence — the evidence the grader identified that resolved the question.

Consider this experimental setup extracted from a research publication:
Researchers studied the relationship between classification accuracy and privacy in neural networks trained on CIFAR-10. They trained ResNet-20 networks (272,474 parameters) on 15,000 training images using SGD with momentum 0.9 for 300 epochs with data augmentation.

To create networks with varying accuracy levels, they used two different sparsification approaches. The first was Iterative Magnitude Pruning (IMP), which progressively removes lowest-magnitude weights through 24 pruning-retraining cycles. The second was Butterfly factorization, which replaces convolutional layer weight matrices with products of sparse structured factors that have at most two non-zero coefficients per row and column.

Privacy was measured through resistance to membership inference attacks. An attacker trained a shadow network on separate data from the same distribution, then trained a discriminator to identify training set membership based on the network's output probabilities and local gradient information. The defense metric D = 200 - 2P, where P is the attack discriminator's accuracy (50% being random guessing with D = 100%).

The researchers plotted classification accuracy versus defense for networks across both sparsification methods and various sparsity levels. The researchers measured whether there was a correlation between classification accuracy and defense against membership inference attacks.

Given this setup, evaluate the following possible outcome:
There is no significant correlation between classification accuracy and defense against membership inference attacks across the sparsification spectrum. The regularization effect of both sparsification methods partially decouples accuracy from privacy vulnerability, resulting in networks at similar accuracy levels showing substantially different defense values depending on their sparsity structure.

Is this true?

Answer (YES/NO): NO